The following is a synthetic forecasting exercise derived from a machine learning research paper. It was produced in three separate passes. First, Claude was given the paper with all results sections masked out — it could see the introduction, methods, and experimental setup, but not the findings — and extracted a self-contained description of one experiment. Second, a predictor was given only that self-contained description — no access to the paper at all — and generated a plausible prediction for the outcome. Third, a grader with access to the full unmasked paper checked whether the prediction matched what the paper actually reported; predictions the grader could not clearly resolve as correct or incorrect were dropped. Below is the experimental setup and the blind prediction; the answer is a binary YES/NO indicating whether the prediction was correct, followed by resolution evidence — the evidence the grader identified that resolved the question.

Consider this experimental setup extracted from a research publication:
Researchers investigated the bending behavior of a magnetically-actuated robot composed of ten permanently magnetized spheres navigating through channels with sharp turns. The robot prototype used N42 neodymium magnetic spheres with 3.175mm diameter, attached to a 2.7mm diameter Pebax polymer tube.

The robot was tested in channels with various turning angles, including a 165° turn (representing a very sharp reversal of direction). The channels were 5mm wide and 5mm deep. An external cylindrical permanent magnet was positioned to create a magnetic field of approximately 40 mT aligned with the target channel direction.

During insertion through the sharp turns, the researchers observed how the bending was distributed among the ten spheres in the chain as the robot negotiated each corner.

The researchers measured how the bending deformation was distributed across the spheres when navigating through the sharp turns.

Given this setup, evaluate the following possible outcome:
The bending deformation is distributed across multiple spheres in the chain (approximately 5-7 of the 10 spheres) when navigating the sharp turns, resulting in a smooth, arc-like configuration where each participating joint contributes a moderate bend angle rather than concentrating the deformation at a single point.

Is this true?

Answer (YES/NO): NO